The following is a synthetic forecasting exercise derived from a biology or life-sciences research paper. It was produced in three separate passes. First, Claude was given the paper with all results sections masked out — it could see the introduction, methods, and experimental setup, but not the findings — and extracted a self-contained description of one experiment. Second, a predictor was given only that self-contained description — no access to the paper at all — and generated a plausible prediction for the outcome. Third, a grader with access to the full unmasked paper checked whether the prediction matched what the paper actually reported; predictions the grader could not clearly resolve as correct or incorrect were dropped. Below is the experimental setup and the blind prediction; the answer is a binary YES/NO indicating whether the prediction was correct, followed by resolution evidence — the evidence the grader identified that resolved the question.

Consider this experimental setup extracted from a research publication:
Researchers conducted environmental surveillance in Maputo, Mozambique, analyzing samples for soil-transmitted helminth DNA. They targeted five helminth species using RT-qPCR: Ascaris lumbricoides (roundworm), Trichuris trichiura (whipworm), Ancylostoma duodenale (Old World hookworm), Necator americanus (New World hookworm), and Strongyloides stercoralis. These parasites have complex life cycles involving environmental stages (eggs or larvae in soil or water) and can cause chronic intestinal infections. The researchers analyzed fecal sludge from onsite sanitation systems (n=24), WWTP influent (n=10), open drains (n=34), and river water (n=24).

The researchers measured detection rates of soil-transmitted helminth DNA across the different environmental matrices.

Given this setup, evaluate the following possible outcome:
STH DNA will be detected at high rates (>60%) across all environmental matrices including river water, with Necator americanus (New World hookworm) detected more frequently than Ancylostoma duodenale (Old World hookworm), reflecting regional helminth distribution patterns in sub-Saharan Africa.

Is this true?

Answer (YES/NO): NO